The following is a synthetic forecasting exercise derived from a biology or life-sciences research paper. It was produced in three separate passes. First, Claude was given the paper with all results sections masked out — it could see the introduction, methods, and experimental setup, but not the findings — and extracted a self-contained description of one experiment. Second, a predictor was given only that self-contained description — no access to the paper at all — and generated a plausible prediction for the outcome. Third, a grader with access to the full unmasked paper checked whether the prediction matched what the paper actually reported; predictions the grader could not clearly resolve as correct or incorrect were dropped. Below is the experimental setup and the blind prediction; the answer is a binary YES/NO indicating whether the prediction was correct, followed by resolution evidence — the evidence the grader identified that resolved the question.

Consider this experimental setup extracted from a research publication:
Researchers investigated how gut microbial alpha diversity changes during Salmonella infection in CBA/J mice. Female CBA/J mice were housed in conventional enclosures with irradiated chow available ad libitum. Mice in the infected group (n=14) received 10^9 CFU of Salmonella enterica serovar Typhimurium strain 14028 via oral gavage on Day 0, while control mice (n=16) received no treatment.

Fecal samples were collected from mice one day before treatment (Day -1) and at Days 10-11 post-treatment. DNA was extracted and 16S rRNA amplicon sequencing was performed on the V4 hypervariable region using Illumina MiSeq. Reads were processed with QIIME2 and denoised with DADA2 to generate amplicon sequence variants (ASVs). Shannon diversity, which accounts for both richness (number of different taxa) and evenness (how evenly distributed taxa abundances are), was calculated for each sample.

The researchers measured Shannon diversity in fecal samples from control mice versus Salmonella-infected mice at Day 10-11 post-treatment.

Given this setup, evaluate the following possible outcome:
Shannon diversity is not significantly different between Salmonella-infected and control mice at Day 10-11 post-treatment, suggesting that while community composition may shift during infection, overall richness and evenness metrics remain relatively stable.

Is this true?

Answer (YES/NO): NO